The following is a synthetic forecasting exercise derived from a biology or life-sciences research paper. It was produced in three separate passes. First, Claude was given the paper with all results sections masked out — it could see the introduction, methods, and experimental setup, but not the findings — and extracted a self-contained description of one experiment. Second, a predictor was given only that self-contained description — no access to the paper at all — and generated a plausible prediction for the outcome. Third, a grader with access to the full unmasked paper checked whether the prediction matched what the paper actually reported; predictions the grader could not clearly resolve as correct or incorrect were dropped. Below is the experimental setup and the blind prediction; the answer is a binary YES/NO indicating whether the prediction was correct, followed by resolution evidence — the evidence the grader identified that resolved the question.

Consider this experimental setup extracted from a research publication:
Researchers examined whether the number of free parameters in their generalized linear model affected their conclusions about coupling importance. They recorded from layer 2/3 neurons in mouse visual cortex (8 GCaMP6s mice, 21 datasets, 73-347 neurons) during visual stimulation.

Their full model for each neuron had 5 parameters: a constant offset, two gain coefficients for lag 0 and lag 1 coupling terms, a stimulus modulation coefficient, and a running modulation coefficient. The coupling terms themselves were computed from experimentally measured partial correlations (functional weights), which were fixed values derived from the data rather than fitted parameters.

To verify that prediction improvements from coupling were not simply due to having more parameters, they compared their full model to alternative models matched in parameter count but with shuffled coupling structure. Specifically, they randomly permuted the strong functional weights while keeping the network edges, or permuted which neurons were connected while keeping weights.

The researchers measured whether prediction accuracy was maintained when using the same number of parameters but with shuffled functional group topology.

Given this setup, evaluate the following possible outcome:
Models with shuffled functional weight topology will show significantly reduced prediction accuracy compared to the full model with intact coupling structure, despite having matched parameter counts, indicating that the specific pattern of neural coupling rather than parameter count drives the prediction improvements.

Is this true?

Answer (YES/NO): YES